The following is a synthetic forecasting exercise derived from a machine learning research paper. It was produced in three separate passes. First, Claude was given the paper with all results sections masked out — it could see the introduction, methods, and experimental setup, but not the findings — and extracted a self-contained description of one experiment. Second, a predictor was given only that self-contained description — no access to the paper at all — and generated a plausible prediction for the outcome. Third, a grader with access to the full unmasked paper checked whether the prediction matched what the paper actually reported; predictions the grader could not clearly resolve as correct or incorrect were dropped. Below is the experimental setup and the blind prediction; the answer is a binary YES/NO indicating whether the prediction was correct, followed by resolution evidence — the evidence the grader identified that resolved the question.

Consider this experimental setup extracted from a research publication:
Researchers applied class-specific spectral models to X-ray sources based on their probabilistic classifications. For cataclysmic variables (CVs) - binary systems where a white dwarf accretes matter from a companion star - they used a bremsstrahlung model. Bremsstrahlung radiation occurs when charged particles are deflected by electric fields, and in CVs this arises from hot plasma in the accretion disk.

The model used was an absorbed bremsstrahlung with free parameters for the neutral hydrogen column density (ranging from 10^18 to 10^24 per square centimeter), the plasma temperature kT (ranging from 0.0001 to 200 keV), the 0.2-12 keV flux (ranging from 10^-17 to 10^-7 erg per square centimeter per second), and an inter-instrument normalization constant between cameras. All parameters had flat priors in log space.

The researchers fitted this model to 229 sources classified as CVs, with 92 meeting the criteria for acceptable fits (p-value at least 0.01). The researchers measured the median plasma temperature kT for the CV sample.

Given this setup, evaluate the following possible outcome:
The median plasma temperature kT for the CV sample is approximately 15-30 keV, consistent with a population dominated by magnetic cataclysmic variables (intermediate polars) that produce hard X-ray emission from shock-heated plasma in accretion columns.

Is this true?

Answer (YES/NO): NO